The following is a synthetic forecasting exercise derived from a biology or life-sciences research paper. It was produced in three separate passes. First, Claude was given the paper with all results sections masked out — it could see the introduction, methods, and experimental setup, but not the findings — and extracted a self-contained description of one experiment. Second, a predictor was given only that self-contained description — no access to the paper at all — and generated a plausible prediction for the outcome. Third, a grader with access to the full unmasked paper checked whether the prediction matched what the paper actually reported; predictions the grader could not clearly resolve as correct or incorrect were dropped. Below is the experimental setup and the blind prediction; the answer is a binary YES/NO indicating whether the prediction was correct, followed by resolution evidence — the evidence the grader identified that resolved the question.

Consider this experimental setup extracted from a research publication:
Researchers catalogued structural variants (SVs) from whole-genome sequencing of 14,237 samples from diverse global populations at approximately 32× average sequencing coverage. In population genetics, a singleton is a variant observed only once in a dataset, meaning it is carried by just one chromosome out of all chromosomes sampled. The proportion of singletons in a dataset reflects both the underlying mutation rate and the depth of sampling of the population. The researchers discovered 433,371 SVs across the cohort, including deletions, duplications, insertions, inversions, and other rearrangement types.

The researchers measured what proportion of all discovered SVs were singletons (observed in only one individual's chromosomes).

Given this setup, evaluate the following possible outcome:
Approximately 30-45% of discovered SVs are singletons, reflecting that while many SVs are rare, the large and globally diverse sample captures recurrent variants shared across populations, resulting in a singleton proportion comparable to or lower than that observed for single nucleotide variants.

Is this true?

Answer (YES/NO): NO